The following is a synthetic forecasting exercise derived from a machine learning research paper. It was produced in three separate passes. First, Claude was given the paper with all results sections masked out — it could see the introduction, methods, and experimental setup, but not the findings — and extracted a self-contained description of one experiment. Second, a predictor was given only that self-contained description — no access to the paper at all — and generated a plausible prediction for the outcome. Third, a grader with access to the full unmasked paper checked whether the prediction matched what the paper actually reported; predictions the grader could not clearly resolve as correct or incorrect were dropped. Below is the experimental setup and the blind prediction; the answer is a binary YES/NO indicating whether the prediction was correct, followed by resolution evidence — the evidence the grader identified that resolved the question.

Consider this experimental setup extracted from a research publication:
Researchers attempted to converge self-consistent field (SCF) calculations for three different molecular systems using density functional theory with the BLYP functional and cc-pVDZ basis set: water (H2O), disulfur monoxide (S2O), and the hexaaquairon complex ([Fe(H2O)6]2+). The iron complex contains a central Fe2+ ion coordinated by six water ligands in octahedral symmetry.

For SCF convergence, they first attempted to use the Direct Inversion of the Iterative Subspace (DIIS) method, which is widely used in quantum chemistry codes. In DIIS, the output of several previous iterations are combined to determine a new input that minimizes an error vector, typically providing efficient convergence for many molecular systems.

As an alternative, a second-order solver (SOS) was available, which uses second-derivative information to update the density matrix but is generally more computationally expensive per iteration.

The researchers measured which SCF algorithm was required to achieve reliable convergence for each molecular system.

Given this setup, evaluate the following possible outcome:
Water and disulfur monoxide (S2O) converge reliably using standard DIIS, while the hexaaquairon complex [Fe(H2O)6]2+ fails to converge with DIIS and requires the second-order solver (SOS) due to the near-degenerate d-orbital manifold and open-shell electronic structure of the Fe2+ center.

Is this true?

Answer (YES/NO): NO